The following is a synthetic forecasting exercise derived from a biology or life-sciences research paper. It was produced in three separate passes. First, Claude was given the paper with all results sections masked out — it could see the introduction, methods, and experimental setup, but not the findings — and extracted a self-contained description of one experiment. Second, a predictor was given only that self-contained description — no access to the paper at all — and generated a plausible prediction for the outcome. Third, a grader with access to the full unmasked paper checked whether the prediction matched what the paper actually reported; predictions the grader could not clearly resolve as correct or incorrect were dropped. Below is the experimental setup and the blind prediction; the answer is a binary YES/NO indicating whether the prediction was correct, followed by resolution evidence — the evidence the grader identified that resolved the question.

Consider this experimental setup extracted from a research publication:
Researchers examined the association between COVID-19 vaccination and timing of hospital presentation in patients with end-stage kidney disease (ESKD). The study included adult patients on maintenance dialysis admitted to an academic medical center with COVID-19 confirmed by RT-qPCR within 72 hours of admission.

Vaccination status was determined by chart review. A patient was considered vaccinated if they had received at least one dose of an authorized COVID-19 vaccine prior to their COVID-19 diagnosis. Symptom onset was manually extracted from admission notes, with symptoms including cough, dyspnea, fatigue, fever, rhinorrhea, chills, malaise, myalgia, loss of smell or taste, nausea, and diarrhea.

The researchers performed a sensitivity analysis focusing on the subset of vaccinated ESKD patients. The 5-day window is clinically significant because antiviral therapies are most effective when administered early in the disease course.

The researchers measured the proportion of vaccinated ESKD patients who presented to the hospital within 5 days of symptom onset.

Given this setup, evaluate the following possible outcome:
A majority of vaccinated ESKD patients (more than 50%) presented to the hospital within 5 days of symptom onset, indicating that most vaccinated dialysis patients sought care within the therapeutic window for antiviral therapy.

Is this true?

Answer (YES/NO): YES